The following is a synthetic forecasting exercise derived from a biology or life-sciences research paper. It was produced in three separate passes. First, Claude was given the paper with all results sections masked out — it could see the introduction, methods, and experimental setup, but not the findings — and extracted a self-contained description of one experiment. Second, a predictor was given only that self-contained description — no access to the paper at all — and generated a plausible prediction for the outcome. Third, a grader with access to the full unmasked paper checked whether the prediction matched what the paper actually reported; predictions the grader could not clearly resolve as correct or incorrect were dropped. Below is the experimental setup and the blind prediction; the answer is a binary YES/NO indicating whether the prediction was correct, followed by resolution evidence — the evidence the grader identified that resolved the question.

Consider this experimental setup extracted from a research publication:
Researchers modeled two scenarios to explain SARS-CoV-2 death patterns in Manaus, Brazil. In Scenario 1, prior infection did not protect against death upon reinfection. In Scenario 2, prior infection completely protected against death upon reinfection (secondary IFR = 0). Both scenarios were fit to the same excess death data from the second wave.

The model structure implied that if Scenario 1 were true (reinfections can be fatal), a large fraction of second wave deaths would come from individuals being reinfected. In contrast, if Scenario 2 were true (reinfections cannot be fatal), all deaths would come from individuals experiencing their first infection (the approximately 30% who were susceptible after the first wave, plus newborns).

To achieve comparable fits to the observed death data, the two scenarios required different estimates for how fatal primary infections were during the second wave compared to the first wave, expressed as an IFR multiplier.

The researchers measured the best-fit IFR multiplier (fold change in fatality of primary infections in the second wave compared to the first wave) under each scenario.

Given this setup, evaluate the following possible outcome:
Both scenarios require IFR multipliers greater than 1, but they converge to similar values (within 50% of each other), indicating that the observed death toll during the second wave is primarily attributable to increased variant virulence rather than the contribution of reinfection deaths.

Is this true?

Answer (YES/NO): NO